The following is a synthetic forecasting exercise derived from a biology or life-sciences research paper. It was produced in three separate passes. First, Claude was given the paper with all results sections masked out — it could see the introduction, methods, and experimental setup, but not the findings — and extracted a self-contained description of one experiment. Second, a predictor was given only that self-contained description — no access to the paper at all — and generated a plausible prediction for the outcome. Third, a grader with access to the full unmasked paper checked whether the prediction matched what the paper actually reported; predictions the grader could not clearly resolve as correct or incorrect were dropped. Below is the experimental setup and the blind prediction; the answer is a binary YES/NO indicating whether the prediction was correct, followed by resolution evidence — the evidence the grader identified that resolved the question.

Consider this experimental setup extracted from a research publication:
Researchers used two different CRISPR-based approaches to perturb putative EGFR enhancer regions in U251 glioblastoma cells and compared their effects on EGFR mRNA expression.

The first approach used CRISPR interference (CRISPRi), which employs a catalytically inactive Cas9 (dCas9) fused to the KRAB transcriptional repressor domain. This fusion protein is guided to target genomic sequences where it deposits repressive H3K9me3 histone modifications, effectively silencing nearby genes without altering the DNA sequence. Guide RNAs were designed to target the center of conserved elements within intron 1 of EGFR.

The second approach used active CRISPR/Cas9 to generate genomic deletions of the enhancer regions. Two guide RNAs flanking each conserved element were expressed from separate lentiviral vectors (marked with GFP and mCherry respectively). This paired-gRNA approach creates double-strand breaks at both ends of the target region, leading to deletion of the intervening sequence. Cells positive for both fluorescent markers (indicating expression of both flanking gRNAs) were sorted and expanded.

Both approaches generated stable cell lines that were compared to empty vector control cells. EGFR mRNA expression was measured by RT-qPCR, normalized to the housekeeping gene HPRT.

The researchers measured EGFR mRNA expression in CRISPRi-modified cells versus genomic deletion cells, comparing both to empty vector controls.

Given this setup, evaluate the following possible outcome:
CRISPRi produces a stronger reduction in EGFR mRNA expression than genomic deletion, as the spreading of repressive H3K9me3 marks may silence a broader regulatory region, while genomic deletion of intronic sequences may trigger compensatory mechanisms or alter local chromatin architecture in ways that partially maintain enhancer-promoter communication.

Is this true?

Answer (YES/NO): NO